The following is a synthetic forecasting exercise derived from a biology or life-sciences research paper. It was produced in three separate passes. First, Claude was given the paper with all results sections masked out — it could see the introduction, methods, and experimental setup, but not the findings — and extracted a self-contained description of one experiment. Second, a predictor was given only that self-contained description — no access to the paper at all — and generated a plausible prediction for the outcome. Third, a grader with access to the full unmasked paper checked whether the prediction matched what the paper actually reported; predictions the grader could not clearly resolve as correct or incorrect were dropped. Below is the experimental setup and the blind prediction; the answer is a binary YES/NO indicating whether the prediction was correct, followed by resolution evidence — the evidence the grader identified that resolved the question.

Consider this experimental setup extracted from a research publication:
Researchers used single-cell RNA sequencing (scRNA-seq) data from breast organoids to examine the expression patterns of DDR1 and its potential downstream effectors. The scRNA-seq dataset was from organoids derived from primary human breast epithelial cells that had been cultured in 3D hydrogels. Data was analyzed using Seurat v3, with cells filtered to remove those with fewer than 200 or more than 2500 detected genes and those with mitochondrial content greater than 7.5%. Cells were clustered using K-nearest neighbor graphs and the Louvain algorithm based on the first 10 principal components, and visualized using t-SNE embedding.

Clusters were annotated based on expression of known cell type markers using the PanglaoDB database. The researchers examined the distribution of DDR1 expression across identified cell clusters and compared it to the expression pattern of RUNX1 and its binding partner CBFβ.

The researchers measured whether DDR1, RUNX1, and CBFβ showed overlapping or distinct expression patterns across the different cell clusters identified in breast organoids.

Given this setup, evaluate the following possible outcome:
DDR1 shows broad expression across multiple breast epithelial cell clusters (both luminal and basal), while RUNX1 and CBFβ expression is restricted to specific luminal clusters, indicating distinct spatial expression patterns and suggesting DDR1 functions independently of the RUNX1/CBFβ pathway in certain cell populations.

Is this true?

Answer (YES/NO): NO